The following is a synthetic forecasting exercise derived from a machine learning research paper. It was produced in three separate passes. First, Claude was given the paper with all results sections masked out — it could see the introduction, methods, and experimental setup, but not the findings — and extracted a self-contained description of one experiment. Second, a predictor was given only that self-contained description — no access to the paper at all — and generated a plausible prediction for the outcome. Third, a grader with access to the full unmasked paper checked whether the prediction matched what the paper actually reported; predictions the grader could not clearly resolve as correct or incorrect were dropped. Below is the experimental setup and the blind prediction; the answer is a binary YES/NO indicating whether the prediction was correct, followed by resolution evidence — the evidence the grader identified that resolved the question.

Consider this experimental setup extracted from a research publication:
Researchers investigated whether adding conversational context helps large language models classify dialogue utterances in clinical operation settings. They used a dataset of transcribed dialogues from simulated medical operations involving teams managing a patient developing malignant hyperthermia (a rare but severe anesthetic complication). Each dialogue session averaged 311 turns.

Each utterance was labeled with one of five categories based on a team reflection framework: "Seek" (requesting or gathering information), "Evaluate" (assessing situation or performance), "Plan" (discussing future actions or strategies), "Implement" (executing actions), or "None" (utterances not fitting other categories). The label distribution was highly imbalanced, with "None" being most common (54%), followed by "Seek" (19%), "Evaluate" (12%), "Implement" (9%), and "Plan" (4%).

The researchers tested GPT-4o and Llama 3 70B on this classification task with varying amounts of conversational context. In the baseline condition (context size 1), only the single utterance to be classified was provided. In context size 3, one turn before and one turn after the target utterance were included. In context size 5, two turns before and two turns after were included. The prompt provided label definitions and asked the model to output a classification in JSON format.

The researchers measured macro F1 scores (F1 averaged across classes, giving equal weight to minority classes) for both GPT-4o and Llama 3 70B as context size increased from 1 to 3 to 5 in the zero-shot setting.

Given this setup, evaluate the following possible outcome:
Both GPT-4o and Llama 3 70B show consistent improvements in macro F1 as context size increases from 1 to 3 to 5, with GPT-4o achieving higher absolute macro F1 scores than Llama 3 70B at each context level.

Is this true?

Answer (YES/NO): NO